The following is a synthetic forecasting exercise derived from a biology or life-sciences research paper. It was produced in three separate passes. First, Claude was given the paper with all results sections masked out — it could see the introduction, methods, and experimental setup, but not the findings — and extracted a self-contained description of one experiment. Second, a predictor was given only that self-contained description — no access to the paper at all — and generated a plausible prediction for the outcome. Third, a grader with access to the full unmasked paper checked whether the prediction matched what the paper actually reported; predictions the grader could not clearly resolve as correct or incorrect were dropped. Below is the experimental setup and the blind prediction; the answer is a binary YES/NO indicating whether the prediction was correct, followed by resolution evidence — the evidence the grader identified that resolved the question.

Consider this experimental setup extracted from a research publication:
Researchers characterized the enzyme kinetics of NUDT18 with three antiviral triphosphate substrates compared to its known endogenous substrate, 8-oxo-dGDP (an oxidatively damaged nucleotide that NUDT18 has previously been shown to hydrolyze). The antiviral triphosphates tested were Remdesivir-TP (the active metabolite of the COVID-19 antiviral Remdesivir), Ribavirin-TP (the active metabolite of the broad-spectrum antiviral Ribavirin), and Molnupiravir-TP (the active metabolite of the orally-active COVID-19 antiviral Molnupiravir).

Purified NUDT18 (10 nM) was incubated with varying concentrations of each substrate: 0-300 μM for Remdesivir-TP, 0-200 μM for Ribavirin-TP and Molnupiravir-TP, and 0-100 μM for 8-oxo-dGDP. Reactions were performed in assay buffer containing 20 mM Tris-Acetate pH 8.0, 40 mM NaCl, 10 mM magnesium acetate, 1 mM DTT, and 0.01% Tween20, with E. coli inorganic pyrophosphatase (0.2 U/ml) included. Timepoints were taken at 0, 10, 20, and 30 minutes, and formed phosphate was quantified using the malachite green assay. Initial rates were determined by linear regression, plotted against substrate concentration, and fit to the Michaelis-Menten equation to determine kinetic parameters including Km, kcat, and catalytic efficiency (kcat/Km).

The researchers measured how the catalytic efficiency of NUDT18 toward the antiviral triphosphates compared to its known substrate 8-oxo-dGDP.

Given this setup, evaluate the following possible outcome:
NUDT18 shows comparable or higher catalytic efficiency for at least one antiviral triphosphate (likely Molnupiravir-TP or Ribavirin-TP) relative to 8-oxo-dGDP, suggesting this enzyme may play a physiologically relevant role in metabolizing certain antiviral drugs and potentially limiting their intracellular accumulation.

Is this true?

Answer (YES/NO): NO